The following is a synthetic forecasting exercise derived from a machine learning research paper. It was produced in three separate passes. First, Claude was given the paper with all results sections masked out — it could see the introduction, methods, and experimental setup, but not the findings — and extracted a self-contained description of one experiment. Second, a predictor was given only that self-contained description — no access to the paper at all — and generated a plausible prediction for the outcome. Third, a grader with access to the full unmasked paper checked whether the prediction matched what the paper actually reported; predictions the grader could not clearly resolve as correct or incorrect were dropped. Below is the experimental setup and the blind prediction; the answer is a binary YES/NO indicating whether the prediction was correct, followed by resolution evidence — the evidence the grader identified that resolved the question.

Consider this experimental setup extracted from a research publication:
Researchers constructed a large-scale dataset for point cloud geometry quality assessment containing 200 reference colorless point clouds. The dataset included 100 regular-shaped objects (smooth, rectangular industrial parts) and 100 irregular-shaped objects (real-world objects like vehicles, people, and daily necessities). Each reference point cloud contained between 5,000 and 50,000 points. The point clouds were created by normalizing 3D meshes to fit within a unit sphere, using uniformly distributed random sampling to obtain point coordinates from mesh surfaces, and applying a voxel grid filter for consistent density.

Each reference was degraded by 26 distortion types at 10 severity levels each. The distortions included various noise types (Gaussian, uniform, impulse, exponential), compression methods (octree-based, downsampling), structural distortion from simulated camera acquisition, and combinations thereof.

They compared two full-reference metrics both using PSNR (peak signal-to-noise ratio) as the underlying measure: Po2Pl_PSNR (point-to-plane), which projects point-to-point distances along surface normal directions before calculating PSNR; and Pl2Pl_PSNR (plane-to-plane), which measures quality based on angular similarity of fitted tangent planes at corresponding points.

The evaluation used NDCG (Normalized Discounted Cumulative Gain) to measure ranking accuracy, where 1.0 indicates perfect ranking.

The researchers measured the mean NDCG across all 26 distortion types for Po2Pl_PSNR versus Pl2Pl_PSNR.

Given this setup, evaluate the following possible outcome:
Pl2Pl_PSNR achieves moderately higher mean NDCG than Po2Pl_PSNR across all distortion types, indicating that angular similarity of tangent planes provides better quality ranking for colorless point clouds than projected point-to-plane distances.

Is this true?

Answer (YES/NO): NO